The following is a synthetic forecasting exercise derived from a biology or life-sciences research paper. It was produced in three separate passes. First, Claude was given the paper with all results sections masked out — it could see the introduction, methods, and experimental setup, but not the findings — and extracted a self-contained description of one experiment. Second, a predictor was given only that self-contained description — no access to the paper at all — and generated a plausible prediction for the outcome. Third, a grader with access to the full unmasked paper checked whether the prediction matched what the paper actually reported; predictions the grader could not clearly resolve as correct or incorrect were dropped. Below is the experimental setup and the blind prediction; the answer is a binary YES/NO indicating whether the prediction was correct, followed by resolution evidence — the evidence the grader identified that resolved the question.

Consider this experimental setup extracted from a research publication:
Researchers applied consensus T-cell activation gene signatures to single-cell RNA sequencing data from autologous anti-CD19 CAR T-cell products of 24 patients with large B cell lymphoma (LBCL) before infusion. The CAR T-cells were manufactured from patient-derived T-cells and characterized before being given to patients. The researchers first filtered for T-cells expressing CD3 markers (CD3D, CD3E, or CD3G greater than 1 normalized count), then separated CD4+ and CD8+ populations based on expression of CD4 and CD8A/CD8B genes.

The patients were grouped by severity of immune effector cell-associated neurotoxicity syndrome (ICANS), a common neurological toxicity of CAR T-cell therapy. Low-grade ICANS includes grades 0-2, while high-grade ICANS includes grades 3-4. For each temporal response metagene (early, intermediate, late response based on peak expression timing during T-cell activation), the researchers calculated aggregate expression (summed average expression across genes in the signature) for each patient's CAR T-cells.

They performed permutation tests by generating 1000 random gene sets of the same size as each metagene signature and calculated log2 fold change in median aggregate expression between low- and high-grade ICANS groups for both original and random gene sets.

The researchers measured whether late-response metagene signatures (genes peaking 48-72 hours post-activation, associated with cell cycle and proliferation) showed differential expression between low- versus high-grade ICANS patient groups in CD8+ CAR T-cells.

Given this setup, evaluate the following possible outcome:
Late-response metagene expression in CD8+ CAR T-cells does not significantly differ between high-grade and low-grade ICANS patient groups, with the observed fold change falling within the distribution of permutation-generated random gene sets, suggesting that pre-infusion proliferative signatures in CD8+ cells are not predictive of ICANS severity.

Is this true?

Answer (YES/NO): NO